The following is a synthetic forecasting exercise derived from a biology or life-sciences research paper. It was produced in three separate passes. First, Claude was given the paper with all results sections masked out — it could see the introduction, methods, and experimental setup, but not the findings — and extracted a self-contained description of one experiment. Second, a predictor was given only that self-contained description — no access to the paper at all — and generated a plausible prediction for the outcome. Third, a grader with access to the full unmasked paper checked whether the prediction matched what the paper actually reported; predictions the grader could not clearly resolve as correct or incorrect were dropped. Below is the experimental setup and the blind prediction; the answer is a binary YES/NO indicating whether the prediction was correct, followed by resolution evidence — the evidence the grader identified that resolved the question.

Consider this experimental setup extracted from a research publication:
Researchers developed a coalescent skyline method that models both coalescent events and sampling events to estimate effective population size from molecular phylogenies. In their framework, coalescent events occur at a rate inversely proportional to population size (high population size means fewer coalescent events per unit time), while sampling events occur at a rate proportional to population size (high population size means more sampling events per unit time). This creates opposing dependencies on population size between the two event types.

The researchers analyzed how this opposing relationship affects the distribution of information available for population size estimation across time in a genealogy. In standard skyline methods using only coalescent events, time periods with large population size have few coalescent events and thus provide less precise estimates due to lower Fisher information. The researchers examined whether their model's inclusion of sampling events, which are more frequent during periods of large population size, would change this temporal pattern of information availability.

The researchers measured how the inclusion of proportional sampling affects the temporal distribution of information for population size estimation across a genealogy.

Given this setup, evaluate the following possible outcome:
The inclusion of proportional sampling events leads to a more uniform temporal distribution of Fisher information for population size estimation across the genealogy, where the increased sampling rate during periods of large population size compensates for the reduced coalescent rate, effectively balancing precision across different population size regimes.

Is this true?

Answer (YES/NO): YES